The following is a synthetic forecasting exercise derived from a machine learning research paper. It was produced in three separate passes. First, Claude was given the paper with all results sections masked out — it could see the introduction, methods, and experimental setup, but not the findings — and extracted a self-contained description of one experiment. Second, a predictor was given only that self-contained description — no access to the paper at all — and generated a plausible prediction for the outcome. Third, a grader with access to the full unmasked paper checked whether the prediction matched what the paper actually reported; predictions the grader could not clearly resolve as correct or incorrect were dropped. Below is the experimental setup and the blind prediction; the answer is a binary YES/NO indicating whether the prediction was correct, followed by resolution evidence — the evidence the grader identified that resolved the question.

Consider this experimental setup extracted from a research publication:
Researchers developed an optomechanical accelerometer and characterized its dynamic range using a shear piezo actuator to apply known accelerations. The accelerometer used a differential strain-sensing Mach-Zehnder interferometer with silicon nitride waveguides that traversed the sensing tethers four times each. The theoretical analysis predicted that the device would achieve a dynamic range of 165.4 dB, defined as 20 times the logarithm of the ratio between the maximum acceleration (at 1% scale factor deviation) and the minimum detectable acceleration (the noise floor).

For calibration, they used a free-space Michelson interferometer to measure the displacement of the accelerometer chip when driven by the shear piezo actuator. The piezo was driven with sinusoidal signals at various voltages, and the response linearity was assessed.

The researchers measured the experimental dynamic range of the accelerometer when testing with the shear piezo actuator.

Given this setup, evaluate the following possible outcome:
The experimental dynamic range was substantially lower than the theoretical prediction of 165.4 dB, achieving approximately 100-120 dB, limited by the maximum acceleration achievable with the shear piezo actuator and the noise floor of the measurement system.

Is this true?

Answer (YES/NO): NO